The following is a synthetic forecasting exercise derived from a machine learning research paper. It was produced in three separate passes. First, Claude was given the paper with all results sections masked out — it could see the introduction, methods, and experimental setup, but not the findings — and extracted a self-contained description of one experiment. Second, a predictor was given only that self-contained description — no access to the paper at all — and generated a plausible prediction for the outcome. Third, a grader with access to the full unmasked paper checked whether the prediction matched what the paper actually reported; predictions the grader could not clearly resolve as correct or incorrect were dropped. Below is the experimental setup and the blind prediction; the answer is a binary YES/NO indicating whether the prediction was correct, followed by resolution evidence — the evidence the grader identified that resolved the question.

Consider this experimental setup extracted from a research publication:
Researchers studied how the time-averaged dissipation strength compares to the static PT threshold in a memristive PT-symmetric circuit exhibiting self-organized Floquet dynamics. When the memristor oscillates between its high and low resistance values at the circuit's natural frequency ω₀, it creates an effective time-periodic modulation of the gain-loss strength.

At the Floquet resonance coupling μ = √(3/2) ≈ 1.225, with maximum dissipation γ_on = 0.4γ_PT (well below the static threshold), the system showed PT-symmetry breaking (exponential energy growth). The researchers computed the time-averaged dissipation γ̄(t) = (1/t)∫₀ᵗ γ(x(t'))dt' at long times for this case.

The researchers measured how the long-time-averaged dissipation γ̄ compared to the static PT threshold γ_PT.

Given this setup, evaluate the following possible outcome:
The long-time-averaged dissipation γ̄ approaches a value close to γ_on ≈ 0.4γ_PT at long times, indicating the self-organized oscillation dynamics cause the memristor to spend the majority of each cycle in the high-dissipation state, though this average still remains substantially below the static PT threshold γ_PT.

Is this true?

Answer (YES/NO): NO